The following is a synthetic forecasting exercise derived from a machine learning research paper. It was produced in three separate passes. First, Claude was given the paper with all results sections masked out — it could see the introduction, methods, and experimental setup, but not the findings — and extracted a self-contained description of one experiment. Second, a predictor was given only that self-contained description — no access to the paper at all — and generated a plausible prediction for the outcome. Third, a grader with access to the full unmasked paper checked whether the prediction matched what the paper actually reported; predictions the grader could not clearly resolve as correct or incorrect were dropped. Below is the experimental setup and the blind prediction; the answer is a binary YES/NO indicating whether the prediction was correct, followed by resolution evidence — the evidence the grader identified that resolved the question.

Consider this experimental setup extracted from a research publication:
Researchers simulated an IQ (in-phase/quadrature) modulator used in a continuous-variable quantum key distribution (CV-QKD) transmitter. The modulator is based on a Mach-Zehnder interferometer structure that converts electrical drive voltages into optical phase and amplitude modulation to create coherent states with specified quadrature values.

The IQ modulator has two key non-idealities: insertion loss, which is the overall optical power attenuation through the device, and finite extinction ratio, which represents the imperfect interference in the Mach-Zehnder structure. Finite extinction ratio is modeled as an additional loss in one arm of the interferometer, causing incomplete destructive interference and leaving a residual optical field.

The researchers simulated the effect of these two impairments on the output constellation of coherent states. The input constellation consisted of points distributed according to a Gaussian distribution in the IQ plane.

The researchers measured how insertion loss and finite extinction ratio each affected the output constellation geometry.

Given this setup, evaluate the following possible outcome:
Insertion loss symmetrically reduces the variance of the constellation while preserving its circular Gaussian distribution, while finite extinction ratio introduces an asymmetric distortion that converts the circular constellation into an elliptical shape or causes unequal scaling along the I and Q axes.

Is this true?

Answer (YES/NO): NO